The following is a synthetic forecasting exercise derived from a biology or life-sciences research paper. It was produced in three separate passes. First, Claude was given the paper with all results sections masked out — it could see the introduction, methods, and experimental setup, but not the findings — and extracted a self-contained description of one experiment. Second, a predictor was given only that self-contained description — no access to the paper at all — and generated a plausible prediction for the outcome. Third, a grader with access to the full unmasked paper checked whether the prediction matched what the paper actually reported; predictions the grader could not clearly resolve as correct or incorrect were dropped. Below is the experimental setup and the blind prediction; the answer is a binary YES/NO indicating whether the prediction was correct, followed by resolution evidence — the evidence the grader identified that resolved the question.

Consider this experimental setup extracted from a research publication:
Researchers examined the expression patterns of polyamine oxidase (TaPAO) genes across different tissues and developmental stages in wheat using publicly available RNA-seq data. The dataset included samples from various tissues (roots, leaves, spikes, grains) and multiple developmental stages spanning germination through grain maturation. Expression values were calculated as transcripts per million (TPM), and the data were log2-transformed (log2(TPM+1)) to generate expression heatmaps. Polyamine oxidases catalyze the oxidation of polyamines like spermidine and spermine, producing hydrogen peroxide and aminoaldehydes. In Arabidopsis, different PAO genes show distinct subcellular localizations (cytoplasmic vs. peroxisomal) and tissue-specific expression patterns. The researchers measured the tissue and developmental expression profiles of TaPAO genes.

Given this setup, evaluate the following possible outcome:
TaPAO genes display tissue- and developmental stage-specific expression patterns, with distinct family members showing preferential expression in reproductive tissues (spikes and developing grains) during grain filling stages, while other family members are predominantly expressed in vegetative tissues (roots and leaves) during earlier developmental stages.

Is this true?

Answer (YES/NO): NO